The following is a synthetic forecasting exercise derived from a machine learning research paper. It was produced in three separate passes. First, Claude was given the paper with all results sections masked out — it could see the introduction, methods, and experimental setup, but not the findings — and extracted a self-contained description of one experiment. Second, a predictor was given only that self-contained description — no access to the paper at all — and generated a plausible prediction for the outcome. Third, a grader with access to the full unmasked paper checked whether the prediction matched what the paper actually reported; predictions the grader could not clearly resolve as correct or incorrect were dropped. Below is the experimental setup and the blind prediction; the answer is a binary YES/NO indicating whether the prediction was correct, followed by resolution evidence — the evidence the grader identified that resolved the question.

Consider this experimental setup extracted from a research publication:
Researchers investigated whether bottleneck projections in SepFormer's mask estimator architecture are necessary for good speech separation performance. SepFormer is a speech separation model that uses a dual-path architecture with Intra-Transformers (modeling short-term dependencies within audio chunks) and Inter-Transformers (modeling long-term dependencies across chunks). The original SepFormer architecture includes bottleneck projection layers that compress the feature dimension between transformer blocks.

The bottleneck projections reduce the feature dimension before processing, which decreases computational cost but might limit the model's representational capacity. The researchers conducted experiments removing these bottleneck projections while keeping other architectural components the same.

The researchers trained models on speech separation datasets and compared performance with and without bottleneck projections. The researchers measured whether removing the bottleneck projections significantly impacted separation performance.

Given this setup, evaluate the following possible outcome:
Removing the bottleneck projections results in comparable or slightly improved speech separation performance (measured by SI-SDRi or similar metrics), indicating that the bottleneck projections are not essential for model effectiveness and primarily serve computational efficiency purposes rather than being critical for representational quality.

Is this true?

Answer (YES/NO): YES